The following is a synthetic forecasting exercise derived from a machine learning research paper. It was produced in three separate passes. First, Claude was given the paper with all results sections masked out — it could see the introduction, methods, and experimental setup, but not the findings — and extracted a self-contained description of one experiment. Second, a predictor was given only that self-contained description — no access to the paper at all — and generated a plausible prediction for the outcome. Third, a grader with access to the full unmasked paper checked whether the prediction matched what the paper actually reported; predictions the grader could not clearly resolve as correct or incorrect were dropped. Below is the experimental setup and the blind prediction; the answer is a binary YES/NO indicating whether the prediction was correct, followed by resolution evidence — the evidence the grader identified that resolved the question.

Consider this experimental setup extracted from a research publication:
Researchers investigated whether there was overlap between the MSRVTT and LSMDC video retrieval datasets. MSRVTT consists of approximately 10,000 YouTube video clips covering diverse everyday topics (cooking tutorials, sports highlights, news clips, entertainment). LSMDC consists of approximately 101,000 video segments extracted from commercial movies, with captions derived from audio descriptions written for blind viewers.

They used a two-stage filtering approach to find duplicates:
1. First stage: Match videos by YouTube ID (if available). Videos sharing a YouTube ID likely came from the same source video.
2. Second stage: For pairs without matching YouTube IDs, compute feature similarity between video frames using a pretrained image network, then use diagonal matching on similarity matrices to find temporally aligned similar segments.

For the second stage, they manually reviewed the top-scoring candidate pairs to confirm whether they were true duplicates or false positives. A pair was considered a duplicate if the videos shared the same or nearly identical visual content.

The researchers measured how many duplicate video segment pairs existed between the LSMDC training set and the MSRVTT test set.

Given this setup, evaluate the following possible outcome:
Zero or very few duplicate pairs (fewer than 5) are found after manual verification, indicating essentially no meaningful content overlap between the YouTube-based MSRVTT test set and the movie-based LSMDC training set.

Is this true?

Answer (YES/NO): NO